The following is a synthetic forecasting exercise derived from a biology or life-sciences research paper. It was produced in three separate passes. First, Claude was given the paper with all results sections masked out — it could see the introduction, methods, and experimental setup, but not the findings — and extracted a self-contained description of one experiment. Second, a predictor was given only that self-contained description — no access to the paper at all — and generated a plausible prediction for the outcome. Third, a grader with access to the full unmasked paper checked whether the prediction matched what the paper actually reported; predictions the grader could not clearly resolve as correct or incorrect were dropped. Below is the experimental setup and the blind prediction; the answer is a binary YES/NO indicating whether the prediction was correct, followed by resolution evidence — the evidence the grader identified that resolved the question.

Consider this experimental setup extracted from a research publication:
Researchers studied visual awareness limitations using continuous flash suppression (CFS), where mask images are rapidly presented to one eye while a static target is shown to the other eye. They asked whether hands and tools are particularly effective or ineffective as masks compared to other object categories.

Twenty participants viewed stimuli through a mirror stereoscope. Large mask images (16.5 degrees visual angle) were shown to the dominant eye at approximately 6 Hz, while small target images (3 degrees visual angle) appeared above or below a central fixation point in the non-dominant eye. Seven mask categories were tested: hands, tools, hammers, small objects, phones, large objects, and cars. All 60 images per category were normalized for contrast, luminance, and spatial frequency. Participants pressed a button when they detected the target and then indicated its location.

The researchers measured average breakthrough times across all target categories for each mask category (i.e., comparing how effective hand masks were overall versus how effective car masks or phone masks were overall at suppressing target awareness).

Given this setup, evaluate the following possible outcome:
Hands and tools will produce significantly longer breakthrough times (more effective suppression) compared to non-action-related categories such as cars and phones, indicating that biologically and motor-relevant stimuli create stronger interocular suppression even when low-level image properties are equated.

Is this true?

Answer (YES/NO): NO